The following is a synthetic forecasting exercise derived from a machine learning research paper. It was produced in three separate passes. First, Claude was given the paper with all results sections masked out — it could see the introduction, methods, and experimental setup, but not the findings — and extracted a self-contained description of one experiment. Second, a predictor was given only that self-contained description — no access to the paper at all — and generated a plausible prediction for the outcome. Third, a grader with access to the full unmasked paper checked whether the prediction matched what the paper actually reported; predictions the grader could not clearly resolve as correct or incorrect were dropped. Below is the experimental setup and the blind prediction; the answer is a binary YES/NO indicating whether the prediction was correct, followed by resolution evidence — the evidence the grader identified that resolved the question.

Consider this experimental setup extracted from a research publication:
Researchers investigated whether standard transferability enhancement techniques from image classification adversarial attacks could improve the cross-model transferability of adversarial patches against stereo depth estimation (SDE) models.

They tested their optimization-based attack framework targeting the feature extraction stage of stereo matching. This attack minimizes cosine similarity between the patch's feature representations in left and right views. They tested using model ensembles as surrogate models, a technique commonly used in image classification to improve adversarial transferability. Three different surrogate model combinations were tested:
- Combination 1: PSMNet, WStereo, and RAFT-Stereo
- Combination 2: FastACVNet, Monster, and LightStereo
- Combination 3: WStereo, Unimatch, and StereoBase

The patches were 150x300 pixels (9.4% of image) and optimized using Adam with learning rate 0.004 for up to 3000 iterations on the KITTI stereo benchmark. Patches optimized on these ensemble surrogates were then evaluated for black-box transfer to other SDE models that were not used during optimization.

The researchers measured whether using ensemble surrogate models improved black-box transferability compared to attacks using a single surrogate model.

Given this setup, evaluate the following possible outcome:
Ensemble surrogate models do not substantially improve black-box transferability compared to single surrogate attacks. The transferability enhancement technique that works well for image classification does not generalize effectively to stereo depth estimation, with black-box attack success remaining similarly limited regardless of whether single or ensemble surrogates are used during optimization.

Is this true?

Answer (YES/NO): YES